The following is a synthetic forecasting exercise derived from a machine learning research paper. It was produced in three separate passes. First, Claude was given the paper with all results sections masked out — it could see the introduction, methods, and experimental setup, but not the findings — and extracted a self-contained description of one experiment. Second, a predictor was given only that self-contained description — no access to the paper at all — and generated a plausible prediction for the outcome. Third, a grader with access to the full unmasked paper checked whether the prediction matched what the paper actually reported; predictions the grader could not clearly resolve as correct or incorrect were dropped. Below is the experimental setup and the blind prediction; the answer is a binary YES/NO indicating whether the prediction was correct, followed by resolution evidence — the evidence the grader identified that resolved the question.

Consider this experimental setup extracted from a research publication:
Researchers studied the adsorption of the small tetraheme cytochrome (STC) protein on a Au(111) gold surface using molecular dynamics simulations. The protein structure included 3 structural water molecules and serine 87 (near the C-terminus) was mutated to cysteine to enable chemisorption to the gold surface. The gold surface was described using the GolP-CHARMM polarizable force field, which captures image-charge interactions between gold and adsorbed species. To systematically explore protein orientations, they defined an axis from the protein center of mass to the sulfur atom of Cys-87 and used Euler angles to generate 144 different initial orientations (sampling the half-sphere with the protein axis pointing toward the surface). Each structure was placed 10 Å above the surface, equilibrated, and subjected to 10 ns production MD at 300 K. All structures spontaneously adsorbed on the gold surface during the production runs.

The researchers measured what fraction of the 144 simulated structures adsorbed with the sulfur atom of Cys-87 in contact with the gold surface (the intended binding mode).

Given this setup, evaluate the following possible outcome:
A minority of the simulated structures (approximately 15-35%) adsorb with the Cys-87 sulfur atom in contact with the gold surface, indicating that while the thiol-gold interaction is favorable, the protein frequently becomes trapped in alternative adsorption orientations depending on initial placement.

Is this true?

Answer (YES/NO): NO